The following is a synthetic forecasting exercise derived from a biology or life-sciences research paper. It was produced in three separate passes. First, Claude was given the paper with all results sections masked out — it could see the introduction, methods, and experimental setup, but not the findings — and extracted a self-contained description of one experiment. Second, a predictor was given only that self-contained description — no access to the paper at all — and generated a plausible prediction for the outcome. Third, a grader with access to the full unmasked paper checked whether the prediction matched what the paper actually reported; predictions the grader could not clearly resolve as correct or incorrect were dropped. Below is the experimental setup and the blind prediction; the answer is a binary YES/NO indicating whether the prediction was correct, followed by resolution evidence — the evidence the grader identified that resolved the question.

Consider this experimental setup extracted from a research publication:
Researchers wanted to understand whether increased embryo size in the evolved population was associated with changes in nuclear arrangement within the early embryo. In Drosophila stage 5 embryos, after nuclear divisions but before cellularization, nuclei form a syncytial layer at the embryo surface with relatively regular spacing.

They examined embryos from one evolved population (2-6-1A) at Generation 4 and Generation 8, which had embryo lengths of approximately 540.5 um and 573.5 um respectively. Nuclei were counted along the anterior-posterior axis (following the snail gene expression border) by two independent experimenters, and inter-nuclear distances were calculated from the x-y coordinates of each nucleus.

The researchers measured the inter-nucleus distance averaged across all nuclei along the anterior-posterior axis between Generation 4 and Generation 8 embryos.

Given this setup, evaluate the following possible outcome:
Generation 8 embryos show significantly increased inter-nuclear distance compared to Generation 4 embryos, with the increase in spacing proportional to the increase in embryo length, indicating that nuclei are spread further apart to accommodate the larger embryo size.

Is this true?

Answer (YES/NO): YES